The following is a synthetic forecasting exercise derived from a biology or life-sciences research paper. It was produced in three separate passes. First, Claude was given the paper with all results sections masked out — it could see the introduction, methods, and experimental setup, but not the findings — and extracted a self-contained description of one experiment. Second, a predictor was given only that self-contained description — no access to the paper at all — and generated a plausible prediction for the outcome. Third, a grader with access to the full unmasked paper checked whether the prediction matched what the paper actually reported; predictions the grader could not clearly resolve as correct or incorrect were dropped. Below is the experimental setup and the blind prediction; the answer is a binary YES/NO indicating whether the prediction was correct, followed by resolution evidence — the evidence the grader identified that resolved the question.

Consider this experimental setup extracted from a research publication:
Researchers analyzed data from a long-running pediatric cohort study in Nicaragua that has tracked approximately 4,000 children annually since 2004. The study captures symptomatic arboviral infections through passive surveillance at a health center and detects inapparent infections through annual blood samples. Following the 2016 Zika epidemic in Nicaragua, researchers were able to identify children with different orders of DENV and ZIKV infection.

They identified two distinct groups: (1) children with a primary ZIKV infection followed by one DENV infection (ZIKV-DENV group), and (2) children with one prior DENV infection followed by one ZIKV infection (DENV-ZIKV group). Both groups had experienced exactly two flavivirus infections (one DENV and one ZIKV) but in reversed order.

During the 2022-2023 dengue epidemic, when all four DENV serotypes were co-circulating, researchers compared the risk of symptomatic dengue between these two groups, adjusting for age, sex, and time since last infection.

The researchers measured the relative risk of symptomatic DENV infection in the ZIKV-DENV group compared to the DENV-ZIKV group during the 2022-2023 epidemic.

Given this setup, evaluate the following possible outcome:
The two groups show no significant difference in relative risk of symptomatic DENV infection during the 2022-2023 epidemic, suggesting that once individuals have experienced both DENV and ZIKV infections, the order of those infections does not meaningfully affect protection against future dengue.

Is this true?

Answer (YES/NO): NO